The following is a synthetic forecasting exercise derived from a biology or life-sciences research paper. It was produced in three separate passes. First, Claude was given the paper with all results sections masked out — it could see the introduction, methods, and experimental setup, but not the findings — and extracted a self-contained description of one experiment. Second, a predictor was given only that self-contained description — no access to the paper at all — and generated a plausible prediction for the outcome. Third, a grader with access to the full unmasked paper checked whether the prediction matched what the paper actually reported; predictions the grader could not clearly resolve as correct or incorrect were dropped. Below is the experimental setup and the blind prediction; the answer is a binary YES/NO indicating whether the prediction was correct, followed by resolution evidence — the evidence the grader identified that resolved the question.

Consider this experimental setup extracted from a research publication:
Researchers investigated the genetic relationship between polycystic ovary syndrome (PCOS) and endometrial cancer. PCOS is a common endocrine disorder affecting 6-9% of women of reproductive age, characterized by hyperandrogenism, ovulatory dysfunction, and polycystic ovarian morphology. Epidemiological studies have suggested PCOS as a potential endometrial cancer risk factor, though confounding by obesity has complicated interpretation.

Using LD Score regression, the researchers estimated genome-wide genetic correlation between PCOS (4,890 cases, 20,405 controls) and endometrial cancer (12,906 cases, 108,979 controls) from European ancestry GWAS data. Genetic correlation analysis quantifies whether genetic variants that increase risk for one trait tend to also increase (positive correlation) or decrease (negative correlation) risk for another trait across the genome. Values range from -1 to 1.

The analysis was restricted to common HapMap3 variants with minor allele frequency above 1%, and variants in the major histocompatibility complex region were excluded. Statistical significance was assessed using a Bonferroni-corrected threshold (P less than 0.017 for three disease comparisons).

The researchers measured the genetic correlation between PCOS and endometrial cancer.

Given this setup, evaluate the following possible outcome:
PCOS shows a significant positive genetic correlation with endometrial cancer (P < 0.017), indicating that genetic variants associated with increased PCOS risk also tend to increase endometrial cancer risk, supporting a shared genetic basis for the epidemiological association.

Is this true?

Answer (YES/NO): YES